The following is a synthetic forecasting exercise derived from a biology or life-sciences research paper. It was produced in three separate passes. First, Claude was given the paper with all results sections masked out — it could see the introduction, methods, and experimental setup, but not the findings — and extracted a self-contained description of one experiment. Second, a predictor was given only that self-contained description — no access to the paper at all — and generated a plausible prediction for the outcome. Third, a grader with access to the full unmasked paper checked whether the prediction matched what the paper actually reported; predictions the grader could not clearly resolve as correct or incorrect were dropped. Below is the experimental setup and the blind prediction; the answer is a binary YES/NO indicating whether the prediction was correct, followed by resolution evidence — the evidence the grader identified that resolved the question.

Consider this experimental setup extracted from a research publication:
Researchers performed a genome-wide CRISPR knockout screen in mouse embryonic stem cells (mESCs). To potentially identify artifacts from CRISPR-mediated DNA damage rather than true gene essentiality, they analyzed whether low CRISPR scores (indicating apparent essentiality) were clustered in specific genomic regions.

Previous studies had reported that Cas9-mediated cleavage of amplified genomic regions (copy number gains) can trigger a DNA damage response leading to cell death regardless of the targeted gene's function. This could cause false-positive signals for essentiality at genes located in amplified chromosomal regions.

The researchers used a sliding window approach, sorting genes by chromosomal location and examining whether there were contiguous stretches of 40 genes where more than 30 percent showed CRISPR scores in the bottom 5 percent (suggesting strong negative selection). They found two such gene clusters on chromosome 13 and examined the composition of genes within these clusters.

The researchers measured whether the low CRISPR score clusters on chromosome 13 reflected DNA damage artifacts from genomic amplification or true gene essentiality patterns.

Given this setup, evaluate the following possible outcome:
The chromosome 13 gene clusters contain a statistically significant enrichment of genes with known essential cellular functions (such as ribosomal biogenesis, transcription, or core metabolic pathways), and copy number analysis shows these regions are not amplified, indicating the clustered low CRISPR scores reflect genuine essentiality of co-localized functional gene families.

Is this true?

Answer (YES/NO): NO